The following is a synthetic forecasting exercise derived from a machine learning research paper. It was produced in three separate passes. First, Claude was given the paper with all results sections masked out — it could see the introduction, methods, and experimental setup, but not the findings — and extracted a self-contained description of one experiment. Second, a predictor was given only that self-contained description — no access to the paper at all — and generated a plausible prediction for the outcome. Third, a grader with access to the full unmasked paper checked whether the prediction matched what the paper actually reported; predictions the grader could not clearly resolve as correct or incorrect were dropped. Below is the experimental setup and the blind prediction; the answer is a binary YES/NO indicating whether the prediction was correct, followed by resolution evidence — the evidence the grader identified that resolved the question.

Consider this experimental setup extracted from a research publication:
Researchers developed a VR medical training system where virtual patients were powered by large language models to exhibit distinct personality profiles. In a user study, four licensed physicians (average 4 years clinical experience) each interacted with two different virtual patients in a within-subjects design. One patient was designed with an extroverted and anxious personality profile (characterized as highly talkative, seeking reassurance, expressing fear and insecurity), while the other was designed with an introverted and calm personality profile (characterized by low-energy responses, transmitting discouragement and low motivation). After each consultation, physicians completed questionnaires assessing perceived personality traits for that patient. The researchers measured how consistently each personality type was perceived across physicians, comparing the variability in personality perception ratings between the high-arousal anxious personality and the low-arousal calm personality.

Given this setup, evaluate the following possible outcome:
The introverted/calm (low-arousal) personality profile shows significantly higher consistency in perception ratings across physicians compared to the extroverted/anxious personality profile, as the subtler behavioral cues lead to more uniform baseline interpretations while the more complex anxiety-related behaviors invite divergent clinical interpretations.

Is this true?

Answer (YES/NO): YES